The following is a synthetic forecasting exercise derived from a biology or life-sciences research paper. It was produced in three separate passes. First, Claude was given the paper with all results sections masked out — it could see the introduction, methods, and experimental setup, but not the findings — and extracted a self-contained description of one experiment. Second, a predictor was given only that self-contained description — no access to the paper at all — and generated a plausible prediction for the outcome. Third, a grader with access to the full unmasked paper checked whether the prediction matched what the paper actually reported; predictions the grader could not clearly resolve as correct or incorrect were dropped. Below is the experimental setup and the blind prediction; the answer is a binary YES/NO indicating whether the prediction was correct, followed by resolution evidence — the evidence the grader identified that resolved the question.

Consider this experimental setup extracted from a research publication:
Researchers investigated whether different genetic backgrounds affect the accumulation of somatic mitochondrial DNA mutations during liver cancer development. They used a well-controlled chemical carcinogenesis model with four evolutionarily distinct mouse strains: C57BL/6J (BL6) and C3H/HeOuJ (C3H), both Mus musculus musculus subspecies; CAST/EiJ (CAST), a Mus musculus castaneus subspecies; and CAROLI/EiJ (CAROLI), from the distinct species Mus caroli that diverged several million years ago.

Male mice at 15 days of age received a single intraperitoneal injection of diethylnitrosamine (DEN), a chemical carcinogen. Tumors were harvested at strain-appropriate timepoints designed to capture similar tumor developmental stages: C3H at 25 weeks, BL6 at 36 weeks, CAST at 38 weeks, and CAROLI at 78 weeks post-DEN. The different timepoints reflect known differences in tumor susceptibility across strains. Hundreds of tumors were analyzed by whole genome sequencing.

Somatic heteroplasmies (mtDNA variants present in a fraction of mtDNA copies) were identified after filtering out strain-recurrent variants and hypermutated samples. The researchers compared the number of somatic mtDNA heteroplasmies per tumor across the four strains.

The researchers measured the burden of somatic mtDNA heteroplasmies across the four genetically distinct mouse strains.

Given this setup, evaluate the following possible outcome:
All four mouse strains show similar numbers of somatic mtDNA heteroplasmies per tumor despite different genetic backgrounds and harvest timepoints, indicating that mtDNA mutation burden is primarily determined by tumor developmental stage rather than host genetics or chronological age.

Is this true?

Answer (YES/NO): NO